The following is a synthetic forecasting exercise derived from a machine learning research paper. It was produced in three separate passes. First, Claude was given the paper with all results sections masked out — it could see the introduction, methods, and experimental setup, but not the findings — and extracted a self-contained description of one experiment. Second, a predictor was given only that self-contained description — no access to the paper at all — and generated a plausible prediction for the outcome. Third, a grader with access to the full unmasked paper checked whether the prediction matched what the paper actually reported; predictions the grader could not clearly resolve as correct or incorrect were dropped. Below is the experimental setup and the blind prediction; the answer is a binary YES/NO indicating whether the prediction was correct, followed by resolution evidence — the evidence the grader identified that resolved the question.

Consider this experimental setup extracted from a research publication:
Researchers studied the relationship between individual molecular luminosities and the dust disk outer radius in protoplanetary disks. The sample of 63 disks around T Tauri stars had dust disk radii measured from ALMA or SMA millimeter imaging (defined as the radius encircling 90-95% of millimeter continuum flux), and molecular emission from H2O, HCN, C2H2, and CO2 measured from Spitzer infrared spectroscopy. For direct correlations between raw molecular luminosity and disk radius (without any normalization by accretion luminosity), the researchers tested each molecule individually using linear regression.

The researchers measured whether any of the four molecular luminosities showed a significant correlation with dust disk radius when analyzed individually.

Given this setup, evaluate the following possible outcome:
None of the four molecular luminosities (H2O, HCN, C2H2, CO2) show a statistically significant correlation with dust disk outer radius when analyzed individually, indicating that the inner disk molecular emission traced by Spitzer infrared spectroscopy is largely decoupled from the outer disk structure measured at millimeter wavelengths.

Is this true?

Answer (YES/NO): NO